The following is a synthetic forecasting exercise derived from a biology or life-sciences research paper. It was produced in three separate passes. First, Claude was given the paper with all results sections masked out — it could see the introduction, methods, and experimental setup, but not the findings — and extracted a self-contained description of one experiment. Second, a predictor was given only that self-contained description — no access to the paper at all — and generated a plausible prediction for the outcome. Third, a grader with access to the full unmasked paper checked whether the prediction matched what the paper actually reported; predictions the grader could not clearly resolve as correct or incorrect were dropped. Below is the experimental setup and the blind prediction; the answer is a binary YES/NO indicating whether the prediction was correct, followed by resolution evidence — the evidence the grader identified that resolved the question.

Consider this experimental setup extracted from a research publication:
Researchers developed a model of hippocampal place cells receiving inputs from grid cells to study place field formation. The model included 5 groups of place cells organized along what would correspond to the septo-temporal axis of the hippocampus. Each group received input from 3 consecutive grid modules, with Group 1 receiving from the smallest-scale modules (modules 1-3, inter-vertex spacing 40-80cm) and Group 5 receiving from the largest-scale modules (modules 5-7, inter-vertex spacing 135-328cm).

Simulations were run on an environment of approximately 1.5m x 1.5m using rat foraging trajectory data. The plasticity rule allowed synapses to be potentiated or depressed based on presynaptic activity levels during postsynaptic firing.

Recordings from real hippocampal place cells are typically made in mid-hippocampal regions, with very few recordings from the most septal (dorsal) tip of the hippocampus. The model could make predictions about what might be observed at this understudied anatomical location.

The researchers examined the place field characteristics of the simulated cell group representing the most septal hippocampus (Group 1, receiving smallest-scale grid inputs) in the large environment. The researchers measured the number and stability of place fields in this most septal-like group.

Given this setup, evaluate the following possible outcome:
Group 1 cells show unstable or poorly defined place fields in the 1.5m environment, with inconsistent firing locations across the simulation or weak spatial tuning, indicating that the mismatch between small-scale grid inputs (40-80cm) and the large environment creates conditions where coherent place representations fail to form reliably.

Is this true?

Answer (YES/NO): NO